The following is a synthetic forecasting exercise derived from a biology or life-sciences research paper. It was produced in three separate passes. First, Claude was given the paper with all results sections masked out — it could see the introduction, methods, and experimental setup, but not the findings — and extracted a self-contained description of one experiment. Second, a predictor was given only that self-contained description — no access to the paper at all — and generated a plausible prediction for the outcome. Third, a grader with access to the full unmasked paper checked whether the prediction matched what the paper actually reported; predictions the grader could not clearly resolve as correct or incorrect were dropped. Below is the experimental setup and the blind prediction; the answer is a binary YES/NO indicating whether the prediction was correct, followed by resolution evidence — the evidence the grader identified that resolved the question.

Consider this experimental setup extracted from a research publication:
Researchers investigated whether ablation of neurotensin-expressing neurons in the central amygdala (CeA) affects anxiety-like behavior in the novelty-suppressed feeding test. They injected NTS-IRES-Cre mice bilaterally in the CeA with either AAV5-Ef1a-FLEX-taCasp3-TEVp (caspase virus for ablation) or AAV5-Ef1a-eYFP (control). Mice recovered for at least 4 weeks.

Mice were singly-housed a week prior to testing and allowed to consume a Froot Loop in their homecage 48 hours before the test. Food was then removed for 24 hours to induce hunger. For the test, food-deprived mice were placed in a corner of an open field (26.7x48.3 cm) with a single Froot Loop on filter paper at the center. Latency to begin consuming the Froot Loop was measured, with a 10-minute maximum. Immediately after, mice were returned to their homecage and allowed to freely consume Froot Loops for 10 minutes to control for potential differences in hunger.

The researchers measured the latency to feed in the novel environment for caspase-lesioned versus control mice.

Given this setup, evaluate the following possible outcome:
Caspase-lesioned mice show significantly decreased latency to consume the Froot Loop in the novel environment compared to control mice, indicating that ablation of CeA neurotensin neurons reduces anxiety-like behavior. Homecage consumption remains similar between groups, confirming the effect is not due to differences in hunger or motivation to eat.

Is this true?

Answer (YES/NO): NO